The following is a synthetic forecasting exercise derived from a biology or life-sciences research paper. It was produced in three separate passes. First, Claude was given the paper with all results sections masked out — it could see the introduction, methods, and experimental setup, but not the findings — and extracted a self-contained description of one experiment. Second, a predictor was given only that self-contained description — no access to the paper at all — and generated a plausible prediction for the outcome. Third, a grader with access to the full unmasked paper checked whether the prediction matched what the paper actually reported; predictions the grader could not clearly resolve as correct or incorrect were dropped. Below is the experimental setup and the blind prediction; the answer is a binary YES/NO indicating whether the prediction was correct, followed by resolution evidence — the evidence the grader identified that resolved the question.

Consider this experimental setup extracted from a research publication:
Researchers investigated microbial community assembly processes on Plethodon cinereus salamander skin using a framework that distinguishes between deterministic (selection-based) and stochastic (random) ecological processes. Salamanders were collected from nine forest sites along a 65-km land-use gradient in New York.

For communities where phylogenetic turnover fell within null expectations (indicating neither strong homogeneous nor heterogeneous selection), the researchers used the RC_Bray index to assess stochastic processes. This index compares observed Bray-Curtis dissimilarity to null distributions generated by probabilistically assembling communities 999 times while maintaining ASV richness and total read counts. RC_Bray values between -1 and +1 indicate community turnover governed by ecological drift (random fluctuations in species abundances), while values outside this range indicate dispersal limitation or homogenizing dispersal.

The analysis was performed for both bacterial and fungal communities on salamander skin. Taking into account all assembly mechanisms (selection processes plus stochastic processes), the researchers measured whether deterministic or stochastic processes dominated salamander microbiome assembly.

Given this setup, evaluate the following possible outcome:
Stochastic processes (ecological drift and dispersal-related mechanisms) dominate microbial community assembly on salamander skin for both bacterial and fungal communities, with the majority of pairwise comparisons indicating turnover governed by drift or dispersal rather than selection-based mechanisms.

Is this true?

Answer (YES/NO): YES